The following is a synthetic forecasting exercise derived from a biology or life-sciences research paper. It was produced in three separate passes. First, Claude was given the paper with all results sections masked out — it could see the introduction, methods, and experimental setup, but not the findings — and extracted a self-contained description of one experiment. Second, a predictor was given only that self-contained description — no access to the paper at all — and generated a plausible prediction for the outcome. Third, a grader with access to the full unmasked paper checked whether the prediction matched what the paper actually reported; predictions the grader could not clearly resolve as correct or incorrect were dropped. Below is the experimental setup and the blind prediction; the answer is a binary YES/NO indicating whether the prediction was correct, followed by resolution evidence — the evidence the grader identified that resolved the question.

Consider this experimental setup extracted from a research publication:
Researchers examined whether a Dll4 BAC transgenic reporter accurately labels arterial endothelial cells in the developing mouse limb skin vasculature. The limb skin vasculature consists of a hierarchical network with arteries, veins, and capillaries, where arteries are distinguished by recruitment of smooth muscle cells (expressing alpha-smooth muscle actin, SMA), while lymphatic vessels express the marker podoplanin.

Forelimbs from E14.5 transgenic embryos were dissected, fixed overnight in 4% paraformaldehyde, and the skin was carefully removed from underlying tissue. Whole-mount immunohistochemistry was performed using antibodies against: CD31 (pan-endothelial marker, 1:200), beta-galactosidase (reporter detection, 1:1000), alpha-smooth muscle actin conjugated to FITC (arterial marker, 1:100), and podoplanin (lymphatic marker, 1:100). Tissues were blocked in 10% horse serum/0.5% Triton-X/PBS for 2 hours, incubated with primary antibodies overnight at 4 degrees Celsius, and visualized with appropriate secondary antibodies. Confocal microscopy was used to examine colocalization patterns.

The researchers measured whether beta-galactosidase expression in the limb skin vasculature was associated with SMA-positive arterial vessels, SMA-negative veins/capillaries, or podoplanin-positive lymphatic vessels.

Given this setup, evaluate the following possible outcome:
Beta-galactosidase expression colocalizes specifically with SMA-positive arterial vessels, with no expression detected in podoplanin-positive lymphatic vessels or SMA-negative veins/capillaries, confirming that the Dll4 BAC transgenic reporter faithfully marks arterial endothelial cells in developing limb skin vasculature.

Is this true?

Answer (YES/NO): YES